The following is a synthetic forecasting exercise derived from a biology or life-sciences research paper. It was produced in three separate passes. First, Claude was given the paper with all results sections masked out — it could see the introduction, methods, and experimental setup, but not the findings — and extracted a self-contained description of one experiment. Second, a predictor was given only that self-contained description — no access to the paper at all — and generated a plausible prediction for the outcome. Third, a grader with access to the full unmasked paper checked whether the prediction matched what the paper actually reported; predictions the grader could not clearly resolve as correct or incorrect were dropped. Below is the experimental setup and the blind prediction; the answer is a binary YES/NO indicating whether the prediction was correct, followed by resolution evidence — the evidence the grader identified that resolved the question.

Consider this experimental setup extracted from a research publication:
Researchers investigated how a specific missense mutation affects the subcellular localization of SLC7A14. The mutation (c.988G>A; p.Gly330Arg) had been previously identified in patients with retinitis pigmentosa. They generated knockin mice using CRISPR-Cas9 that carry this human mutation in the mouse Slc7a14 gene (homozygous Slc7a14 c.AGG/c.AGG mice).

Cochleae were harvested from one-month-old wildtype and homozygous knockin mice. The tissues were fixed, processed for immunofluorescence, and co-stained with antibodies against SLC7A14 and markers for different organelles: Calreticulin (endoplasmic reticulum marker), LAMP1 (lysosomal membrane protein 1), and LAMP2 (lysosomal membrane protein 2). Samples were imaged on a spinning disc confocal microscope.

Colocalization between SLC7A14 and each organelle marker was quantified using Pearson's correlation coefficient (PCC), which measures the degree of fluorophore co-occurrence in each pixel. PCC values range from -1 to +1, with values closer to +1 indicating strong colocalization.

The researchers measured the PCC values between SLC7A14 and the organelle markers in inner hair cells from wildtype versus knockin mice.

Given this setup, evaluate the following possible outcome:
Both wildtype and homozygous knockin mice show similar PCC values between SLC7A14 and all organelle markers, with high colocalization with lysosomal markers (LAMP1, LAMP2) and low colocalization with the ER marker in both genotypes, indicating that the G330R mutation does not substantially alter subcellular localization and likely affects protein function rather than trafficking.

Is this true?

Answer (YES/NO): NO